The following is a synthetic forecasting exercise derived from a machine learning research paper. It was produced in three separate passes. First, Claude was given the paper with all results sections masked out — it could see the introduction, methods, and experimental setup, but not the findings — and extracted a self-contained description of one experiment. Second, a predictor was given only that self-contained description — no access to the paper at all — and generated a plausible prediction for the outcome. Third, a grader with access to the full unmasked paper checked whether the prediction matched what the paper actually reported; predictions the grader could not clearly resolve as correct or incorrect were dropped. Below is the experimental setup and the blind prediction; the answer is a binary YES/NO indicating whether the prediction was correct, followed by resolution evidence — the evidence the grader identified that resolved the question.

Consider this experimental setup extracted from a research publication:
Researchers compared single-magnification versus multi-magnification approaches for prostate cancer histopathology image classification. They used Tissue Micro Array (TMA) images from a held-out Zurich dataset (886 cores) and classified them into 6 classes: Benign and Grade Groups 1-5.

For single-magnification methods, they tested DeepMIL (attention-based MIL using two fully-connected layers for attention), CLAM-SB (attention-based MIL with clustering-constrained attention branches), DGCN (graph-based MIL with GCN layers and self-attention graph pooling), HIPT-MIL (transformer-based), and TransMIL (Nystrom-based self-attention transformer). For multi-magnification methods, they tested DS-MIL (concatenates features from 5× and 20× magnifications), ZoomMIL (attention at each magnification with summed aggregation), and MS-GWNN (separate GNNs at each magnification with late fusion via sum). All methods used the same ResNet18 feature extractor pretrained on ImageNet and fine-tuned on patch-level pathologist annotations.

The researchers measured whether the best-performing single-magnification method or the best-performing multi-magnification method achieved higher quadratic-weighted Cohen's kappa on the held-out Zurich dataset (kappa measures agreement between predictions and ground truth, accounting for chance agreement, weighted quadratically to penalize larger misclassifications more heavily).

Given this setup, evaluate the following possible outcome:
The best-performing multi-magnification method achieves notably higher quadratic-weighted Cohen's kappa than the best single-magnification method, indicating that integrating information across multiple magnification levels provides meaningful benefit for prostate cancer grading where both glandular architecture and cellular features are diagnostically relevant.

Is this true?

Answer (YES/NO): YES